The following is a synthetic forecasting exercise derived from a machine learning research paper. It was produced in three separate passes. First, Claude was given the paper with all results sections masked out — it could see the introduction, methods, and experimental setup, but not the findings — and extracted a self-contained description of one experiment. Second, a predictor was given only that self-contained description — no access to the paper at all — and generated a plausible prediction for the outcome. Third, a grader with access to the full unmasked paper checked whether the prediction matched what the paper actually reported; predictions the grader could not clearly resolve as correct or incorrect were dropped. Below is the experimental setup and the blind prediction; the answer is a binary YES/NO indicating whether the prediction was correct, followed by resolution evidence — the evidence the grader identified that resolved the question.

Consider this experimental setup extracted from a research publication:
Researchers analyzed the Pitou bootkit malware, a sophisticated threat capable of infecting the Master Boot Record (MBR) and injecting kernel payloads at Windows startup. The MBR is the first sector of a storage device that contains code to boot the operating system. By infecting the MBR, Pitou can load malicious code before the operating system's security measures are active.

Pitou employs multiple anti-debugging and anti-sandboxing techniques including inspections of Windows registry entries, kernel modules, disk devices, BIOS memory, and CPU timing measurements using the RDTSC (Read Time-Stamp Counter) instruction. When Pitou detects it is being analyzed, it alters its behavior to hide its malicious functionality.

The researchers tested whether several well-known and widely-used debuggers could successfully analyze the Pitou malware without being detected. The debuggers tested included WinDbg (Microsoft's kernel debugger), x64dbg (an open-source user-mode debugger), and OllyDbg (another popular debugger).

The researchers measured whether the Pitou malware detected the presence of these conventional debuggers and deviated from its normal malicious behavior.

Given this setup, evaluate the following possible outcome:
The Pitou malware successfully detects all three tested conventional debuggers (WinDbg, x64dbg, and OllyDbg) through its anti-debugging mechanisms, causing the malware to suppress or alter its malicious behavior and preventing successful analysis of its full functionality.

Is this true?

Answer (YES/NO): YES